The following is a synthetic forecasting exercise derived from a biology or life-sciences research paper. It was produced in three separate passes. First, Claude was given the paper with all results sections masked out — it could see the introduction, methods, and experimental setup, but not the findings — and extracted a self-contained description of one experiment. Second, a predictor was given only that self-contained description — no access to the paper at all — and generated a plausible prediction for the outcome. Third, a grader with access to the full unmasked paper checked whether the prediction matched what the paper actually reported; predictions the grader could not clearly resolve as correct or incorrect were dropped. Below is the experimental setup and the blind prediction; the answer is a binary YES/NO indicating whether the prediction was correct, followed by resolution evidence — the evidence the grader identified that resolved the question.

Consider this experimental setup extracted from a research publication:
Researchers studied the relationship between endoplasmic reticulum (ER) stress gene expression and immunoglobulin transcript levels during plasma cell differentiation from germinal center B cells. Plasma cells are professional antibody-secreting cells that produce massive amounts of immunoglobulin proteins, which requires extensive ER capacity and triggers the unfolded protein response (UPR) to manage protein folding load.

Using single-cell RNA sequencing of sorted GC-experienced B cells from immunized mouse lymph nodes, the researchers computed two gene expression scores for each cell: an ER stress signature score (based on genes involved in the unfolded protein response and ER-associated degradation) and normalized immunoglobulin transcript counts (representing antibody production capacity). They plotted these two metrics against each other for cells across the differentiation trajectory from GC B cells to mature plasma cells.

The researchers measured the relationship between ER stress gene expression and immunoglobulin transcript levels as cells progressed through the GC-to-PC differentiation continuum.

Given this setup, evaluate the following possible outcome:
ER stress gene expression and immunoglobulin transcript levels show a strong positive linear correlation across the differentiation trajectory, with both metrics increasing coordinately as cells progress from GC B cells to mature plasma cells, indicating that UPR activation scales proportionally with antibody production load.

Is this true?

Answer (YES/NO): YES